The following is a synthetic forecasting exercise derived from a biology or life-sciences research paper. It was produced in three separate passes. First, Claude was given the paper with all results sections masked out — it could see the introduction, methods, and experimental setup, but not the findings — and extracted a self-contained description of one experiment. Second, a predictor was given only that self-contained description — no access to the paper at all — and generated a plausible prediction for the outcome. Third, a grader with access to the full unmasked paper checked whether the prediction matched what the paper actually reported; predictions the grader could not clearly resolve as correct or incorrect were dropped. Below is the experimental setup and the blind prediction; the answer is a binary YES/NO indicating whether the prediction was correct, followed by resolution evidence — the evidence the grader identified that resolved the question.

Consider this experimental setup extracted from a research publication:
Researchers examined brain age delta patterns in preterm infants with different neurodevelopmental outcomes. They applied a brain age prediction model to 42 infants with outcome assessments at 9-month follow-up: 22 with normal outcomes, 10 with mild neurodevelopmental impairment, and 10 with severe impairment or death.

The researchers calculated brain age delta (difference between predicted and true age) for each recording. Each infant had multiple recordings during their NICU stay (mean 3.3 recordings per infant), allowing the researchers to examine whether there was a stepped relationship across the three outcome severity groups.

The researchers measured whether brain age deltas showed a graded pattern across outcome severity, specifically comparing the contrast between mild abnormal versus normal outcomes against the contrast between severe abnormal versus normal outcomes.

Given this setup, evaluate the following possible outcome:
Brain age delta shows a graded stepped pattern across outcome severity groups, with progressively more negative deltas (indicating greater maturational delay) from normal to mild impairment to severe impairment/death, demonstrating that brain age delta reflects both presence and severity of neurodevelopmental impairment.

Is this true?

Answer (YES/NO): NO